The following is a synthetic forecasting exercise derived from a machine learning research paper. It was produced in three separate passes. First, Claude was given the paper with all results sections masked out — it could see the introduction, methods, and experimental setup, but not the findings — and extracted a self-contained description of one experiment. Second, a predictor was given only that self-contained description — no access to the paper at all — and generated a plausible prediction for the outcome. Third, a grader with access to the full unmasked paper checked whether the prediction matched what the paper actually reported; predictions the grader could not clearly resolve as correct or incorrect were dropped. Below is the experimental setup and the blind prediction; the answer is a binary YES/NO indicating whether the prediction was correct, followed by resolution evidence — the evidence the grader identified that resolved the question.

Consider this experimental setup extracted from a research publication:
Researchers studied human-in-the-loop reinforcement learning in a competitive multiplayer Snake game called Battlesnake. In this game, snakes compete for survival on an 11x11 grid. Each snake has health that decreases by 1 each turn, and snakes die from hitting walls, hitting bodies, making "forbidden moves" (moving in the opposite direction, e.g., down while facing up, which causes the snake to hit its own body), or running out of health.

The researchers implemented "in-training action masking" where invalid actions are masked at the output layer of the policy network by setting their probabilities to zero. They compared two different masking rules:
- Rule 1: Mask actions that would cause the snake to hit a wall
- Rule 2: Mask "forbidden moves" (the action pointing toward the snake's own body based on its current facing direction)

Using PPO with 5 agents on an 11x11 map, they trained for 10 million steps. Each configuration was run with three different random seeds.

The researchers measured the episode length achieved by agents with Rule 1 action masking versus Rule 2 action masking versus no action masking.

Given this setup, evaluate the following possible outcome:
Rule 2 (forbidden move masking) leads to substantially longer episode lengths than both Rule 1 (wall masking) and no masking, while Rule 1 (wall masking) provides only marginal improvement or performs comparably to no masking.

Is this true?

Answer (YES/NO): NO